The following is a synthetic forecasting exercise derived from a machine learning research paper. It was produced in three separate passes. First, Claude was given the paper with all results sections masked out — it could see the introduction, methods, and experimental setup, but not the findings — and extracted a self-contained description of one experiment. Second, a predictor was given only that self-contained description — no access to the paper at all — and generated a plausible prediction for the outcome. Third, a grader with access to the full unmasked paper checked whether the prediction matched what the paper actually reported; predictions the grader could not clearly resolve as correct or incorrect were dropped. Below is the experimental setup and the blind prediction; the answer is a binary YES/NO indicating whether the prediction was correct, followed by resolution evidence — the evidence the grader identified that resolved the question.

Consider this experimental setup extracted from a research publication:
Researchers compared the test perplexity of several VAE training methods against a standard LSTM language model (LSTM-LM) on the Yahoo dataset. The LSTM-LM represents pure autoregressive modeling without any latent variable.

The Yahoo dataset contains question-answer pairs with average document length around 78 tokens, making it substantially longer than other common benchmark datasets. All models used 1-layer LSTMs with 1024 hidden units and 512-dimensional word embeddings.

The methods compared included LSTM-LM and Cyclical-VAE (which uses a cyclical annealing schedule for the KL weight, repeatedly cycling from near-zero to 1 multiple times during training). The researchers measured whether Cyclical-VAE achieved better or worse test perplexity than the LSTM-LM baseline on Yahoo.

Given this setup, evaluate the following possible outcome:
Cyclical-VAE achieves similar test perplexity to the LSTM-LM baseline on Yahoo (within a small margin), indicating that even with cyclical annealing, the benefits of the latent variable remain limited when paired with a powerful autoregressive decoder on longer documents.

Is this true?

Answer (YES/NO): NO